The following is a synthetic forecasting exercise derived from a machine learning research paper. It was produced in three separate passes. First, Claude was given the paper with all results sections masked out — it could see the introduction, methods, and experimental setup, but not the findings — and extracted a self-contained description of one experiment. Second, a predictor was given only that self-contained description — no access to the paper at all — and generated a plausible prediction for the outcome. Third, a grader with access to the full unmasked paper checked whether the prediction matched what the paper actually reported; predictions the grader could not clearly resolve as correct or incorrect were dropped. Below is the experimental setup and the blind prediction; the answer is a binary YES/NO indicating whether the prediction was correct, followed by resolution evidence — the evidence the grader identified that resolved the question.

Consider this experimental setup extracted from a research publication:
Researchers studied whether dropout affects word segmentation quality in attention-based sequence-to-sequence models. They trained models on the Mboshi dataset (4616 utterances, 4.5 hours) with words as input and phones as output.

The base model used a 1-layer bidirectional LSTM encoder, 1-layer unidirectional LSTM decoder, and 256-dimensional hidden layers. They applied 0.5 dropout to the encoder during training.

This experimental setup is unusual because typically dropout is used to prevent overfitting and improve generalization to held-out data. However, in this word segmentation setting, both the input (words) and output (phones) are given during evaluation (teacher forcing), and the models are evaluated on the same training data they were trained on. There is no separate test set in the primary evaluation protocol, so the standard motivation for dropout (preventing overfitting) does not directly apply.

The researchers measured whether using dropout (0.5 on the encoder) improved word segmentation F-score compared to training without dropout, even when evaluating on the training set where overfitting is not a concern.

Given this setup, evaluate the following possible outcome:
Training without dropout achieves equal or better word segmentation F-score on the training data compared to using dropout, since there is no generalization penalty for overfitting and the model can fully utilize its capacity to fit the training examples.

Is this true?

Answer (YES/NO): NO